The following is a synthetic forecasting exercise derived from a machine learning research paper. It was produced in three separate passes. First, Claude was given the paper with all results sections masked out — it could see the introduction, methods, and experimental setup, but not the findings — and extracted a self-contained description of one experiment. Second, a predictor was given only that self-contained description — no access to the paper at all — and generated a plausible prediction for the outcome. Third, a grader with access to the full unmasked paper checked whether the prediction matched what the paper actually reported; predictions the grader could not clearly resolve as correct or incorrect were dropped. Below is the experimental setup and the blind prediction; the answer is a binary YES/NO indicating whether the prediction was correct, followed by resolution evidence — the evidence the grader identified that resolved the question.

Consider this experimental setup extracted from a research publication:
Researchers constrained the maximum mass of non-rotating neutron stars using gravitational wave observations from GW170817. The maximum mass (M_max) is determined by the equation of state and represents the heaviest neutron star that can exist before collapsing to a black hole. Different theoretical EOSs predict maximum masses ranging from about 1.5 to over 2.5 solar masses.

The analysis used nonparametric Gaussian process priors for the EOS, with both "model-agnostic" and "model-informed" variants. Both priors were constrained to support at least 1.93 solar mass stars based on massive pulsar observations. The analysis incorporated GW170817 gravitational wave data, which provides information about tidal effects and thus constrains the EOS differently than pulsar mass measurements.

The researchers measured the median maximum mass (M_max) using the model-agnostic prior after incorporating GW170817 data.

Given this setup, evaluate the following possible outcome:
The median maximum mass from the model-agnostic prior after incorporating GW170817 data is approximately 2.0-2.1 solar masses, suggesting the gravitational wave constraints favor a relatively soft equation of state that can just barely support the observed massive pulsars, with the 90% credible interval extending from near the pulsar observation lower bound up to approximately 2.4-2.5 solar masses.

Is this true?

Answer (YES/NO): NO